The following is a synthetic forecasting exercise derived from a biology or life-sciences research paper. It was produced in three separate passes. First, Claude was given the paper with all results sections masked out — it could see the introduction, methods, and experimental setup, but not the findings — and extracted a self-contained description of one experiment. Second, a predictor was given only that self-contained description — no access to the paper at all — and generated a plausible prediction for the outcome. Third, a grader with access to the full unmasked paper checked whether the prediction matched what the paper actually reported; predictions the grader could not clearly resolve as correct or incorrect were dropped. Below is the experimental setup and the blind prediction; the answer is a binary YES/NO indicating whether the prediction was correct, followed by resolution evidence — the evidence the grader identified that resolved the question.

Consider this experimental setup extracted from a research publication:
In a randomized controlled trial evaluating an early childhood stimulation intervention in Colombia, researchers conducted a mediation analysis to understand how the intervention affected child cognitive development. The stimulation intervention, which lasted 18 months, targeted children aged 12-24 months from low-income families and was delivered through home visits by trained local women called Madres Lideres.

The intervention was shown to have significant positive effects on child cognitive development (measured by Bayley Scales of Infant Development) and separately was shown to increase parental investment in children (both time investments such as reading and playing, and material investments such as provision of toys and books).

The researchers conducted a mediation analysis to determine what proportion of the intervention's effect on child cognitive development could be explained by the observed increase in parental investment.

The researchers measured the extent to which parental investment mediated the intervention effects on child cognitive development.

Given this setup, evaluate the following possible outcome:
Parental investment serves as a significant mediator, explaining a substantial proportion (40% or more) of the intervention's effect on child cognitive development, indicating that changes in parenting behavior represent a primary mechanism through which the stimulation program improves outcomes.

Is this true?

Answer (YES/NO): YES